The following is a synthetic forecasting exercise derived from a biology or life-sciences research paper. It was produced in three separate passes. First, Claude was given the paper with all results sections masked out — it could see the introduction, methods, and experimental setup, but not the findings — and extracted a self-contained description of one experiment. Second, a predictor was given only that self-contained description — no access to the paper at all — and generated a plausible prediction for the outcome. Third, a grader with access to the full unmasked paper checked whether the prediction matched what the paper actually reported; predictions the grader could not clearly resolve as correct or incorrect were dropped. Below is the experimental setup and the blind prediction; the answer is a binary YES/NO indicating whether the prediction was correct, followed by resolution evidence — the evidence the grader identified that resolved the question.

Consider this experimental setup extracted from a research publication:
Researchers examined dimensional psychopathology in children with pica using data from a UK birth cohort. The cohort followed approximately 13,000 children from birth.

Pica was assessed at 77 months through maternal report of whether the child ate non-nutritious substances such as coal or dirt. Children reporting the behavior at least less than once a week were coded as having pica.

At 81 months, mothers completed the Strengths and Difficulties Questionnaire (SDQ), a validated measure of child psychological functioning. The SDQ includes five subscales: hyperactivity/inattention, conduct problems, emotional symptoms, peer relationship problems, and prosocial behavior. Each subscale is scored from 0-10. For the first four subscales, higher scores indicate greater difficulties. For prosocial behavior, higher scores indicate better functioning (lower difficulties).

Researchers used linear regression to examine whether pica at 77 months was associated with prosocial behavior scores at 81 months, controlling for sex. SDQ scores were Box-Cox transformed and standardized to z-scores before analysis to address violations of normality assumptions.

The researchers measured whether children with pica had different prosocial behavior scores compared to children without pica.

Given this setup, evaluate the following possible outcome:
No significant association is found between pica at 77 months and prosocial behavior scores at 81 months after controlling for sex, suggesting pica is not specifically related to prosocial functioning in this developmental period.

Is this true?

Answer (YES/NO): NO